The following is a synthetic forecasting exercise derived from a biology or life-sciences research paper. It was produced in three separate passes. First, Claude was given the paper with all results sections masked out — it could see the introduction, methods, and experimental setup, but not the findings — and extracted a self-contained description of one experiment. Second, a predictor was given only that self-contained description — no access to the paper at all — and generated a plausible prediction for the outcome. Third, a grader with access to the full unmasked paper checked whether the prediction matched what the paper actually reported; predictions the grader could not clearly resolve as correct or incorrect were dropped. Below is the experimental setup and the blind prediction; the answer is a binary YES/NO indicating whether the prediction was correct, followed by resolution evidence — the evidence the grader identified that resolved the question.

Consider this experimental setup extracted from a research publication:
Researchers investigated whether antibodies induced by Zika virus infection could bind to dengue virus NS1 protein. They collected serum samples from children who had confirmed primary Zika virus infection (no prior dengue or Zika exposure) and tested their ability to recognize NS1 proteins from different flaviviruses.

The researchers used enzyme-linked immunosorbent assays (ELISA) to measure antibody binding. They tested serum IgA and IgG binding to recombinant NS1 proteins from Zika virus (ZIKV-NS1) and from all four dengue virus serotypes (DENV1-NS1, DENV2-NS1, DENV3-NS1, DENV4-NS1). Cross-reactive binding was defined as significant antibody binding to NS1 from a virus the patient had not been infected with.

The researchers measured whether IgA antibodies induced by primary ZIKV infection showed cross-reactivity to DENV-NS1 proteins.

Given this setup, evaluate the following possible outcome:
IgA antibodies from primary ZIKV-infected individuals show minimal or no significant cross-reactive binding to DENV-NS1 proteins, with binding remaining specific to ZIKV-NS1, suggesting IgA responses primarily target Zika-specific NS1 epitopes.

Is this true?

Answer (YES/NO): NO